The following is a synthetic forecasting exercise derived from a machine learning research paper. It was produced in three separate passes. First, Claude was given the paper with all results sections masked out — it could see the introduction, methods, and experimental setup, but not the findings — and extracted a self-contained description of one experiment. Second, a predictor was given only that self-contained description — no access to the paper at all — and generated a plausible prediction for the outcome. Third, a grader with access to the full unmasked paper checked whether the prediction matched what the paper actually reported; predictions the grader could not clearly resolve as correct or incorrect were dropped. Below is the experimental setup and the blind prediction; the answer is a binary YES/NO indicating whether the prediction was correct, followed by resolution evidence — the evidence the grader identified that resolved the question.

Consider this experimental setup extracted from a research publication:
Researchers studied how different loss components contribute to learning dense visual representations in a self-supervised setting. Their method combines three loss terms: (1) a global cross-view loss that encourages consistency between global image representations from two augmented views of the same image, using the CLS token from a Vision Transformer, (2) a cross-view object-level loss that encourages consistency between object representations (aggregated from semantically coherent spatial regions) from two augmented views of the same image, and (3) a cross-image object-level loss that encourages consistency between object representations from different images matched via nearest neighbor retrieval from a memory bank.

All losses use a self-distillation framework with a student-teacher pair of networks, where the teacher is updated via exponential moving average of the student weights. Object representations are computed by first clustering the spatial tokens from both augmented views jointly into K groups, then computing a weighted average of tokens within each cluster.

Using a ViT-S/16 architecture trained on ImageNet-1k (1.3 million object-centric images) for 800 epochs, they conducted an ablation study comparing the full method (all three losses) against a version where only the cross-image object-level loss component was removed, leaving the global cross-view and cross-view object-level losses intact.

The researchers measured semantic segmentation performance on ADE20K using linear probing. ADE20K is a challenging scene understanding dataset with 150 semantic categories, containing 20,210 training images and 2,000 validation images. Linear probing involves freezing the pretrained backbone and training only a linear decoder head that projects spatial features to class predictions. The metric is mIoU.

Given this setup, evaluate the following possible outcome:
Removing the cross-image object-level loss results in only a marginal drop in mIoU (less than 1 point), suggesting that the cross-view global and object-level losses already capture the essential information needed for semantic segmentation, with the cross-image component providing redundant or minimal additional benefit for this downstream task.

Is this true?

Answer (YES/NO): NO